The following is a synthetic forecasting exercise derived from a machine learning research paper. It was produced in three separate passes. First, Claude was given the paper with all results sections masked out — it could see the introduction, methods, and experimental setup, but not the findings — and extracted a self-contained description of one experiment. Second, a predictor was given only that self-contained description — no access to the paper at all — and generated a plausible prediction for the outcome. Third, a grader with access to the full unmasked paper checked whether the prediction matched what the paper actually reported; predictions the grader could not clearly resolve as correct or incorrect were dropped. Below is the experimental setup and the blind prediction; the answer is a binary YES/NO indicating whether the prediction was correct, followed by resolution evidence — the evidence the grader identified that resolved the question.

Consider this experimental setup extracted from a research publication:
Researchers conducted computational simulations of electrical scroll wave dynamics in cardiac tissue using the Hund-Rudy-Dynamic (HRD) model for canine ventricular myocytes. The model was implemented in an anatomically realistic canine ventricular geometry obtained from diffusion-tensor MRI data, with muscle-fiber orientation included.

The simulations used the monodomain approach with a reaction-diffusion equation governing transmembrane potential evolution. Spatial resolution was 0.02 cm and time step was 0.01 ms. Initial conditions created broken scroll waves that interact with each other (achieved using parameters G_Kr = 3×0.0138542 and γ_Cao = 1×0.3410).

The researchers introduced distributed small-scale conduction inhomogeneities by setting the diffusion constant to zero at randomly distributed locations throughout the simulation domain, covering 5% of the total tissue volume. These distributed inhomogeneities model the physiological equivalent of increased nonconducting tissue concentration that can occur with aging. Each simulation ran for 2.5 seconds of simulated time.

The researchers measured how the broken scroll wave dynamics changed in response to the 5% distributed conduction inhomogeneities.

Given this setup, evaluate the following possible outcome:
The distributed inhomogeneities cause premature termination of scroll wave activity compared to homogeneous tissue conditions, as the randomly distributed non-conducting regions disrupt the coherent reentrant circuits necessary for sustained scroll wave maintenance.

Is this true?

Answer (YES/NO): NO